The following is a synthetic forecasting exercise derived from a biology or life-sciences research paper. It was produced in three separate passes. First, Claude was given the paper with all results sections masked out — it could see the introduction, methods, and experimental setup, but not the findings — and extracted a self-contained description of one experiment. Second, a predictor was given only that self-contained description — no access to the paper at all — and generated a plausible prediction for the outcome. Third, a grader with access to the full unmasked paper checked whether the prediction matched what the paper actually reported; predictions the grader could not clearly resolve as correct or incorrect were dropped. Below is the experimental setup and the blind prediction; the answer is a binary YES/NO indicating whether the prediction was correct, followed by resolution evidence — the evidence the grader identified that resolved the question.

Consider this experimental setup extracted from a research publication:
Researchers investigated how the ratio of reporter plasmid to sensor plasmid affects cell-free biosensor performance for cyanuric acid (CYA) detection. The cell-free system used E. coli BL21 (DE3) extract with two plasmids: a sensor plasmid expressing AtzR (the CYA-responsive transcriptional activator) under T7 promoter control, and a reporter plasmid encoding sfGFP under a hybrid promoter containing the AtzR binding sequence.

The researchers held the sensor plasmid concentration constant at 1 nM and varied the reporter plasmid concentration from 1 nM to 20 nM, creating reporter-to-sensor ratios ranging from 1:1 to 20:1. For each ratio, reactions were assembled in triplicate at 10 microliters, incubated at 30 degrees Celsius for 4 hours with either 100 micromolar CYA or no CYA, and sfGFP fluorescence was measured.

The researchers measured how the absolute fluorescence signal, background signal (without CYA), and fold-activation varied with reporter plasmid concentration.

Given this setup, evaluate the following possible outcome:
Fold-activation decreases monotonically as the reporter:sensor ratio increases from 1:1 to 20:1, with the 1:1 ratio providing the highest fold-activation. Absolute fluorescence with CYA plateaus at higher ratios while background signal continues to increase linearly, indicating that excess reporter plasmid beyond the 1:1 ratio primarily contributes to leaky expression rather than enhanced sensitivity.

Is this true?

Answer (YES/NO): NO